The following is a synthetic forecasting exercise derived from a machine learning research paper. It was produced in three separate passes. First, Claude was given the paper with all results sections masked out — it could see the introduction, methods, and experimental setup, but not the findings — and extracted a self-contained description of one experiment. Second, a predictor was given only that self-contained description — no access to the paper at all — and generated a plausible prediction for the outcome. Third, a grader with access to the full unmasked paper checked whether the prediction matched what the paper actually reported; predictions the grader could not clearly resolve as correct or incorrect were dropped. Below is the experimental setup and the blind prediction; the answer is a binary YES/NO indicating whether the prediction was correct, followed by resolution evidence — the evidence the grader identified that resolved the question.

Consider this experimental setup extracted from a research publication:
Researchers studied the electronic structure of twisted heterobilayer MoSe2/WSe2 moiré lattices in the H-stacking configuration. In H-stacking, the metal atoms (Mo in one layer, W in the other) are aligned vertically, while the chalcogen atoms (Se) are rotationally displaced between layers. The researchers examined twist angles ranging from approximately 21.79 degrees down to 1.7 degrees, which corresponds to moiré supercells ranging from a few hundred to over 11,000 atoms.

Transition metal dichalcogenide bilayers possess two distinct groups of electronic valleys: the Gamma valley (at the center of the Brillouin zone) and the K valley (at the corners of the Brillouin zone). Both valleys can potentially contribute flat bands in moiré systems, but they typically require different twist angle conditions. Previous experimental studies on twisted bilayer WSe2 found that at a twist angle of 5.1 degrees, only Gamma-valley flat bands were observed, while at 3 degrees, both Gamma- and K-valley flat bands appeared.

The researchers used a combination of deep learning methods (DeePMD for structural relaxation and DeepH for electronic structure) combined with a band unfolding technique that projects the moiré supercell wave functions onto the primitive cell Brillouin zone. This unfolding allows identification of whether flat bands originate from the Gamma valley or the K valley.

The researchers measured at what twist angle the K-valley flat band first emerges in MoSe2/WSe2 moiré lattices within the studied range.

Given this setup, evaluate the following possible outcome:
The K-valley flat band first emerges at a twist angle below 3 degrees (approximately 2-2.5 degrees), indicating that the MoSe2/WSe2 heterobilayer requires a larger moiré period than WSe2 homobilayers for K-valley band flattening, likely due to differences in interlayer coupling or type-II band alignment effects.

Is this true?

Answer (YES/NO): YES